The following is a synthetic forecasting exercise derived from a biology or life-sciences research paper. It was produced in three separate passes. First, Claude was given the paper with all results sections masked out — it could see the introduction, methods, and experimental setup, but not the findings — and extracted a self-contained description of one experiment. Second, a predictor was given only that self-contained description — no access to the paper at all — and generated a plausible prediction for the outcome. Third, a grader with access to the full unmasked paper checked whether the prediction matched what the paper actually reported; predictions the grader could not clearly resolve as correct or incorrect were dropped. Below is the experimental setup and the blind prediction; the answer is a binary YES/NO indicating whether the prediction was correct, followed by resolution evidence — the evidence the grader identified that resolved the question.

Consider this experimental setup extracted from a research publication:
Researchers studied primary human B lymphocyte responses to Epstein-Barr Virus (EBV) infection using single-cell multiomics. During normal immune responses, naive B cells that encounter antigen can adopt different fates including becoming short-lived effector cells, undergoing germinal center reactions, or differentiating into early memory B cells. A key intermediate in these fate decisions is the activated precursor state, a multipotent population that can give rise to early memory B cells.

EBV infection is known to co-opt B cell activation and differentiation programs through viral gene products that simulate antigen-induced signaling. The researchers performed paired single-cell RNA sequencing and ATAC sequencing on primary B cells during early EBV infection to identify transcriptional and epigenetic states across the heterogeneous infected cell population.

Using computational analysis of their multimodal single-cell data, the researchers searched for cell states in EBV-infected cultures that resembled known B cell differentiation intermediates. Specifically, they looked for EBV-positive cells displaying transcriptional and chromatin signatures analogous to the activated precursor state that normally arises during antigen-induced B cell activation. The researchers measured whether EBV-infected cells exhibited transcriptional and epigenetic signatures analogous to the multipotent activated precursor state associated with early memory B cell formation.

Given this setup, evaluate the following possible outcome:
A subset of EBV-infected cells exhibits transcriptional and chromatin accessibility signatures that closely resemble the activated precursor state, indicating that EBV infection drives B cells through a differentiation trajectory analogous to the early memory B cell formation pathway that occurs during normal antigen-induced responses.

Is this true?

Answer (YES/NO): YES